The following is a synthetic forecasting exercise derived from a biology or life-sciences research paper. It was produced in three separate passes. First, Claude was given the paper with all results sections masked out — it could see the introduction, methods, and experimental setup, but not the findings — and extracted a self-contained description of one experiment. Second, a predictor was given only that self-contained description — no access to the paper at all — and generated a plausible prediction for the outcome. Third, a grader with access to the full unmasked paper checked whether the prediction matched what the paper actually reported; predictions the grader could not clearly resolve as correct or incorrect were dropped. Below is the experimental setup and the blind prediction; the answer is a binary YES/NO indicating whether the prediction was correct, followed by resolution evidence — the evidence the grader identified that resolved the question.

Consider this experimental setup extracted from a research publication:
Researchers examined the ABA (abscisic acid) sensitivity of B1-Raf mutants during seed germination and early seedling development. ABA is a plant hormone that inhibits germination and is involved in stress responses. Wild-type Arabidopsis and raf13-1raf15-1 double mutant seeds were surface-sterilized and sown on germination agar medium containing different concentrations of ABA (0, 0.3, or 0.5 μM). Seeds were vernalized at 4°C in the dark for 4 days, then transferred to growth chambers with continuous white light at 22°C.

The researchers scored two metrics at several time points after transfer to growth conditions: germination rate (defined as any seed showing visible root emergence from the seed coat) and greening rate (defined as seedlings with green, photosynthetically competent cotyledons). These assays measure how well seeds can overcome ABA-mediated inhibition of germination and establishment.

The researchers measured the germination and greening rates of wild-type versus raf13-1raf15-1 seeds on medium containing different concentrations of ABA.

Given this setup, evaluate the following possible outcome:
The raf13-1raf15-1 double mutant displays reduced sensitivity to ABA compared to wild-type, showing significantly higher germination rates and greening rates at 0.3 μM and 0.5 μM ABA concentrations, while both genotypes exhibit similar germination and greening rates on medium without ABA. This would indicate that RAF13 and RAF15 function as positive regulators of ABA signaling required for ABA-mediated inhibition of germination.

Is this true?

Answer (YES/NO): NO